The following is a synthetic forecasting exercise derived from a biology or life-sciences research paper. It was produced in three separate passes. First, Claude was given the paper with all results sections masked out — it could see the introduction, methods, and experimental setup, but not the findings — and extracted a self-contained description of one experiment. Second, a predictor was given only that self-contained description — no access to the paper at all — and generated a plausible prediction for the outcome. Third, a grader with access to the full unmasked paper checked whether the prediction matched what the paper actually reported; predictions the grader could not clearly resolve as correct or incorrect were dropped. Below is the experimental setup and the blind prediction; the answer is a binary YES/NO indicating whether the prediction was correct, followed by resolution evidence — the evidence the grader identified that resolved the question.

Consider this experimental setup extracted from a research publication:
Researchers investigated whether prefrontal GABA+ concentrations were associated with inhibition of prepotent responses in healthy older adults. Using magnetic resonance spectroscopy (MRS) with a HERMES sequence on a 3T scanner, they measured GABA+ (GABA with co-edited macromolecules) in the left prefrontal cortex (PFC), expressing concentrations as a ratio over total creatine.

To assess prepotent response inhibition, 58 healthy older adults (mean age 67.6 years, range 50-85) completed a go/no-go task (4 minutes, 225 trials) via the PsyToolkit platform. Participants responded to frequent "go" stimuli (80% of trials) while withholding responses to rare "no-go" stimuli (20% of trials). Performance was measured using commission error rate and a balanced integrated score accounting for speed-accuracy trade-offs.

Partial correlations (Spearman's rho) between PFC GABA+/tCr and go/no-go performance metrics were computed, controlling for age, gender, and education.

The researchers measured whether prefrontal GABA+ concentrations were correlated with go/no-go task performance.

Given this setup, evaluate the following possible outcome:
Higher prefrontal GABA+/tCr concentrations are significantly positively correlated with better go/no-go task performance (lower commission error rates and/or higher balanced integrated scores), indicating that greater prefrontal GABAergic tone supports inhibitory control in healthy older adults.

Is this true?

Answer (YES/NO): NO